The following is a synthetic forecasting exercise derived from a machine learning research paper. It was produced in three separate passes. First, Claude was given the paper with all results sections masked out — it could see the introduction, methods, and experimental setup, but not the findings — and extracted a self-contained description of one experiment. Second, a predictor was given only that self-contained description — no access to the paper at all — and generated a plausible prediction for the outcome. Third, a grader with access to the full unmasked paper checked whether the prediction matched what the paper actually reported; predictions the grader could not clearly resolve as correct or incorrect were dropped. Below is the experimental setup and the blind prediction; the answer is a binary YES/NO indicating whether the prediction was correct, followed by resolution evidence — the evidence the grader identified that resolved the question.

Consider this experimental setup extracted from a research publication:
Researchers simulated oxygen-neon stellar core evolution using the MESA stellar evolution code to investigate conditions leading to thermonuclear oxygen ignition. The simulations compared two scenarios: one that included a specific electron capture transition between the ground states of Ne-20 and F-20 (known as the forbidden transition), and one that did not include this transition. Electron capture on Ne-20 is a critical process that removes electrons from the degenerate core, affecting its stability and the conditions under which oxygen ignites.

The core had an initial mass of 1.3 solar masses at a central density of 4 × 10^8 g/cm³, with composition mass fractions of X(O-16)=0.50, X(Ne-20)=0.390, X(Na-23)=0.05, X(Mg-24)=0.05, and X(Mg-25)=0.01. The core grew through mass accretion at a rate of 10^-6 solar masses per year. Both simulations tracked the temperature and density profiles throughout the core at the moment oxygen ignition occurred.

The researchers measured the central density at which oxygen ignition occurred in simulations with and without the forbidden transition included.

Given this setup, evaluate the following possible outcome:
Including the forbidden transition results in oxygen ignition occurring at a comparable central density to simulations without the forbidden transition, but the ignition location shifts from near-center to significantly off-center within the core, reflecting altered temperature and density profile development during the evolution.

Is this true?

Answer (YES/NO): YES